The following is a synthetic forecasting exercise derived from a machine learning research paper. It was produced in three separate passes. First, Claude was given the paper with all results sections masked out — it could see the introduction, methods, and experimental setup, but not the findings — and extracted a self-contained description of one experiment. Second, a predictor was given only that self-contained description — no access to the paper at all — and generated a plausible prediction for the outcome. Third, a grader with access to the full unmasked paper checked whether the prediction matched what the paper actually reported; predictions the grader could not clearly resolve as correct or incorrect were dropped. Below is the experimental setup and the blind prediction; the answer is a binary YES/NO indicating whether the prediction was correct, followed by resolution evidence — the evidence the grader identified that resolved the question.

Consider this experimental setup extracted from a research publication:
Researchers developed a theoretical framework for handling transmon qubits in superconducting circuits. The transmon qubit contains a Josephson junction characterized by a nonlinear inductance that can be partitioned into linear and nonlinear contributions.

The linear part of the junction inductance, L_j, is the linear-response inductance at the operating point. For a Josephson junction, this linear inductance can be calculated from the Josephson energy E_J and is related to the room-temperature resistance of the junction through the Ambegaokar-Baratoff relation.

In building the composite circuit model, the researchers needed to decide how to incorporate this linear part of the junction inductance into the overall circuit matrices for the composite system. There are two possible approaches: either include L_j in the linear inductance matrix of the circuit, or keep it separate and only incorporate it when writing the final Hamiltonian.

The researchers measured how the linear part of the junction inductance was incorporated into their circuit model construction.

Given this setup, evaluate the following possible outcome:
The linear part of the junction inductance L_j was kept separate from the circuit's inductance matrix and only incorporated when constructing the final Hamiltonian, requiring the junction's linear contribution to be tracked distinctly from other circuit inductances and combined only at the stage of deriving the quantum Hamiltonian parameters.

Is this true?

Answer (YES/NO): NO